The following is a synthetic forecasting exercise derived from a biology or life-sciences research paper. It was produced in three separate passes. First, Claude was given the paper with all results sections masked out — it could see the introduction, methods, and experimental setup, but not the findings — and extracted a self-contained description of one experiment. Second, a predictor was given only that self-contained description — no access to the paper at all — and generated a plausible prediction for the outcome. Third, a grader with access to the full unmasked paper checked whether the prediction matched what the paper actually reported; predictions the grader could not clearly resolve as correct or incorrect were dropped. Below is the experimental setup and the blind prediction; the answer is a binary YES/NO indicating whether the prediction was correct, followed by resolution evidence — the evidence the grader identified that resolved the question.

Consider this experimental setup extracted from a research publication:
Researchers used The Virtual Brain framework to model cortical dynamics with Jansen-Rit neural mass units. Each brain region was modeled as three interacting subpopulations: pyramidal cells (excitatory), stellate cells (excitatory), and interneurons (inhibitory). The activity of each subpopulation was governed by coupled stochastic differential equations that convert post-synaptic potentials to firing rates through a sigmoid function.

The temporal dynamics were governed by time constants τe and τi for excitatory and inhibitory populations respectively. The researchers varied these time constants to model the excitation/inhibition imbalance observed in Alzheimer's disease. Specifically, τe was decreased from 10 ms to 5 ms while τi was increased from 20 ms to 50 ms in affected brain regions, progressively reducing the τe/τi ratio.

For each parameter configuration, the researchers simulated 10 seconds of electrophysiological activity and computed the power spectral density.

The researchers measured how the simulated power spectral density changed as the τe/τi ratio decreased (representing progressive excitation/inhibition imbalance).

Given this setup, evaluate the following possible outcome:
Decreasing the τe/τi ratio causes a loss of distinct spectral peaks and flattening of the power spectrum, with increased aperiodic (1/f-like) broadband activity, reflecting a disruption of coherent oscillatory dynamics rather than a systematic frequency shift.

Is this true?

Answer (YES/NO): NO